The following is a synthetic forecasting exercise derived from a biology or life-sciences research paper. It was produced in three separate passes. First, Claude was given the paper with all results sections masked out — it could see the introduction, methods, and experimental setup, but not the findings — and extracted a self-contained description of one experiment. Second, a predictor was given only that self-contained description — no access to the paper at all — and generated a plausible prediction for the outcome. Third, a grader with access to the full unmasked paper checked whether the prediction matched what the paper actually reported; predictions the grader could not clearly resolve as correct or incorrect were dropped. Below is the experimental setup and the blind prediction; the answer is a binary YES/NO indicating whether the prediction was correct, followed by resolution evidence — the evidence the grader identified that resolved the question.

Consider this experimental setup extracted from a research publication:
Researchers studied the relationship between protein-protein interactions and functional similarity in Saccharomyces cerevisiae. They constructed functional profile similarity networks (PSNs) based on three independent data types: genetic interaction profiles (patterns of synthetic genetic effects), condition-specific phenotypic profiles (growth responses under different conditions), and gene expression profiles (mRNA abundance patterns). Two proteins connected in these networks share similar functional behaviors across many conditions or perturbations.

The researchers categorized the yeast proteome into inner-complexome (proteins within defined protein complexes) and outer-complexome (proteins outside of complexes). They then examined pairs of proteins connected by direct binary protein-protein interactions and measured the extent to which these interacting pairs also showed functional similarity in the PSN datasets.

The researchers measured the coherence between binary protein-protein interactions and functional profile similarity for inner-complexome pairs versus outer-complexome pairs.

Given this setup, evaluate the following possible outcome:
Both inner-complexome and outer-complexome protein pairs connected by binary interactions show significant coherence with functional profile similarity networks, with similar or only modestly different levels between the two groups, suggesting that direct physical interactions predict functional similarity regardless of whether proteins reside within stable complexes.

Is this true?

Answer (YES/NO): NO